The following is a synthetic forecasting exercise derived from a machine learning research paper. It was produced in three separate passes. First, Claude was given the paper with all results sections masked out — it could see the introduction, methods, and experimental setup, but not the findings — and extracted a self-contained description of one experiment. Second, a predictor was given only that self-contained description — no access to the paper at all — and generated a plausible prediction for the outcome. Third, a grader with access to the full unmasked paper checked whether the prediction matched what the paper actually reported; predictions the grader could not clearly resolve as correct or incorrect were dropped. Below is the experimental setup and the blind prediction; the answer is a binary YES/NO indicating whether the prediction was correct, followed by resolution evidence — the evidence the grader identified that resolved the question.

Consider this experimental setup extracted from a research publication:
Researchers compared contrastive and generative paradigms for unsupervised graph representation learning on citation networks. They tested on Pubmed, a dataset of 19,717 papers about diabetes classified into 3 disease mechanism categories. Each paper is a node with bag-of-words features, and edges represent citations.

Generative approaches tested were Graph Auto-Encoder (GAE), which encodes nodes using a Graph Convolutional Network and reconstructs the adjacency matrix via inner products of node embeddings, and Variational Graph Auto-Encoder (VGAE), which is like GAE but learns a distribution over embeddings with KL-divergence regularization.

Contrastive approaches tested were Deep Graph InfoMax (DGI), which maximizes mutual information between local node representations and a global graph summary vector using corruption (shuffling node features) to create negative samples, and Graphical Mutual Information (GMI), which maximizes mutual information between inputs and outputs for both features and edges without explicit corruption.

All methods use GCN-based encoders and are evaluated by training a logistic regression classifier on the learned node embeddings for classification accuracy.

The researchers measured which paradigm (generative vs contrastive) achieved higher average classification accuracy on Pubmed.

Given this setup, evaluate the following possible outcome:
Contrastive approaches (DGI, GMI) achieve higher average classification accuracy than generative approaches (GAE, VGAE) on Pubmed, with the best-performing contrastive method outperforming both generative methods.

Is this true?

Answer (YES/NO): YES